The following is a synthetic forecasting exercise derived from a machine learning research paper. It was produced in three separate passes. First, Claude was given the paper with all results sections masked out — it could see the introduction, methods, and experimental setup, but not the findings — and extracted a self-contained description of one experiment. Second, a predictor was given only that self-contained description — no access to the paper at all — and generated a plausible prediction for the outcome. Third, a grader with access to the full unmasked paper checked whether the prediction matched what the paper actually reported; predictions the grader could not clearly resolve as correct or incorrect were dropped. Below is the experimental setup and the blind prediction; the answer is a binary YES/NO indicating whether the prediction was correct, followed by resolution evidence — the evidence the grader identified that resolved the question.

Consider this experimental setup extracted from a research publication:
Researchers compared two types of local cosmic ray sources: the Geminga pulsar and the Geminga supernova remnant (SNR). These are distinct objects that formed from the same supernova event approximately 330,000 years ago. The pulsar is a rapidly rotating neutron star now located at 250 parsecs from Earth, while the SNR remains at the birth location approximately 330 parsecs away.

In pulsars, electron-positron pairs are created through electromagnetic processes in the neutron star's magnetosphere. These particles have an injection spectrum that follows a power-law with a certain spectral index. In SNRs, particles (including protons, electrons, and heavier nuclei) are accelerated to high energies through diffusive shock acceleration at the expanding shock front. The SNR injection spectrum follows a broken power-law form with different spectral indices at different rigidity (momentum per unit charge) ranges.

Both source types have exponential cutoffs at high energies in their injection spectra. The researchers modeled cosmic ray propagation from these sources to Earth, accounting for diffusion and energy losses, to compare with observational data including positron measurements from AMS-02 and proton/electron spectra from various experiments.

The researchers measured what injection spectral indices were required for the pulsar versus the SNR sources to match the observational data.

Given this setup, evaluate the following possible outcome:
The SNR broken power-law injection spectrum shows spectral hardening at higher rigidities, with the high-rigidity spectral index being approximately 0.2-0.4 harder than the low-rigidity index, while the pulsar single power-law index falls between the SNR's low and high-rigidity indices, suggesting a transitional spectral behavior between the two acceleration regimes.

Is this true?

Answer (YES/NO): NO